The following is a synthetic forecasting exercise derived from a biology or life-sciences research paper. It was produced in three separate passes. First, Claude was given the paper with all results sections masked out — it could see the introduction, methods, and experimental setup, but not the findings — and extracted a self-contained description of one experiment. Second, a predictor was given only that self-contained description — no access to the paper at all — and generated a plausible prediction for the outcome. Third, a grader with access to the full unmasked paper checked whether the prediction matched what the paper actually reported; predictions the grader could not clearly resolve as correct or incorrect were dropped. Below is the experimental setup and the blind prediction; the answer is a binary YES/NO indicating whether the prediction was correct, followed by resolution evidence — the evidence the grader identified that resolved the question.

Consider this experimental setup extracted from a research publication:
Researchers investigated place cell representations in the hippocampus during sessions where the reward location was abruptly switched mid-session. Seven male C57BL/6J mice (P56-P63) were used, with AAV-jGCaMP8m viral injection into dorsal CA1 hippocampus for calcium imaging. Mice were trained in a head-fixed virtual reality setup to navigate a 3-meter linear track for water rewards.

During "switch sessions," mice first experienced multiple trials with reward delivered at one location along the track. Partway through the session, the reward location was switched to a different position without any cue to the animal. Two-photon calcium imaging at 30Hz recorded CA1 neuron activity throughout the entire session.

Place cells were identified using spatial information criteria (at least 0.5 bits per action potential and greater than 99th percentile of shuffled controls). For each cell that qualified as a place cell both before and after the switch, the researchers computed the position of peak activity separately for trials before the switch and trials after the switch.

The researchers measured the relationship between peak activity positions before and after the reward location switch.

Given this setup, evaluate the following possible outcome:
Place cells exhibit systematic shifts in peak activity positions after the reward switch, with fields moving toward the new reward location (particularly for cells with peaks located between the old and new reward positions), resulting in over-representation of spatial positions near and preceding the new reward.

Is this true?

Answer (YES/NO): NO